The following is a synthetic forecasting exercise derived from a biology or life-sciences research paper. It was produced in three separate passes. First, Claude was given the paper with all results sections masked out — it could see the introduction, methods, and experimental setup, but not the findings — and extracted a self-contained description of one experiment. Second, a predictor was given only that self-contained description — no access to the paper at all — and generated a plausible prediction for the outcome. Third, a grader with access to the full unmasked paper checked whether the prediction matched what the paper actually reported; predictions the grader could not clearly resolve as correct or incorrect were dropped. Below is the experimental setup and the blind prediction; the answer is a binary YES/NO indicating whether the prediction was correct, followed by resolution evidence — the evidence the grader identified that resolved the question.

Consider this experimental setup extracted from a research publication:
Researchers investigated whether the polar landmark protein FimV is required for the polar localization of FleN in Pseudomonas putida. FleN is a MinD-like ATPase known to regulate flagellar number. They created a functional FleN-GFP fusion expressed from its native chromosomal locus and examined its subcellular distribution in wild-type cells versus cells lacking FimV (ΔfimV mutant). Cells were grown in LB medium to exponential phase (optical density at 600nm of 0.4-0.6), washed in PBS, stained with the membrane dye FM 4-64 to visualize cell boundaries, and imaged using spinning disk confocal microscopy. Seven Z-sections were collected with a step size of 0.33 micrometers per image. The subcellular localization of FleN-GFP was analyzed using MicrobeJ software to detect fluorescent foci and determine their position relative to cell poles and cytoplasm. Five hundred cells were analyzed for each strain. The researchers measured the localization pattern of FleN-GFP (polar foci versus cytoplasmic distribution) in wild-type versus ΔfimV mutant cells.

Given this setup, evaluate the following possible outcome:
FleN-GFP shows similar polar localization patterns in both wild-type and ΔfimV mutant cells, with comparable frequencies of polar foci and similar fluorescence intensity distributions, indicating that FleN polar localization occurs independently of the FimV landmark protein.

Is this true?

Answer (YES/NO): NO